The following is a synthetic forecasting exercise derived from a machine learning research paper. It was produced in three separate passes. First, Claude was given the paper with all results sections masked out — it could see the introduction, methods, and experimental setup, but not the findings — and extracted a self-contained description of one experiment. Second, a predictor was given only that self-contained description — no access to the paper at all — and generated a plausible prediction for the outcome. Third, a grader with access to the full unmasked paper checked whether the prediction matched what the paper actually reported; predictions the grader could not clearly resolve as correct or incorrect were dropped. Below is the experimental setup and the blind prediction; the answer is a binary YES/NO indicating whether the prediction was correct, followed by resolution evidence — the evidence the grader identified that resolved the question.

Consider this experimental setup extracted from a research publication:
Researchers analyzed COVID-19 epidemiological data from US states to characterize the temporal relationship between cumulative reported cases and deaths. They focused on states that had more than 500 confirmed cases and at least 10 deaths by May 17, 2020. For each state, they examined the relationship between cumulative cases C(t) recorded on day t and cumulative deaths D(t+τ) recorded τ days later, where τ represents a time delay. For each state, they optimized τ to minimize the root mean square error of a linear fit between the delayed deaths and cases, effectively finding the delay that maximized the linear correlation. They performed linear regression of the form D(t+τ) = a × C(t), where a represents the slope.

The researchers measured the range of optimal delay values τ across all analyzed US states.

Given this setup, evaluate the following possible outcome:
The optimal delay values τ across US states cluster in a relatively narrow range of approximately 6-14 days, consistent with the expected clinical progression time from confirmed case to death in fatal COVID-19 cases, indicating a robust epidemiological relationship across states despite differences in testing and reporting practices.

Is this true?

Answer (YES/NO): NO